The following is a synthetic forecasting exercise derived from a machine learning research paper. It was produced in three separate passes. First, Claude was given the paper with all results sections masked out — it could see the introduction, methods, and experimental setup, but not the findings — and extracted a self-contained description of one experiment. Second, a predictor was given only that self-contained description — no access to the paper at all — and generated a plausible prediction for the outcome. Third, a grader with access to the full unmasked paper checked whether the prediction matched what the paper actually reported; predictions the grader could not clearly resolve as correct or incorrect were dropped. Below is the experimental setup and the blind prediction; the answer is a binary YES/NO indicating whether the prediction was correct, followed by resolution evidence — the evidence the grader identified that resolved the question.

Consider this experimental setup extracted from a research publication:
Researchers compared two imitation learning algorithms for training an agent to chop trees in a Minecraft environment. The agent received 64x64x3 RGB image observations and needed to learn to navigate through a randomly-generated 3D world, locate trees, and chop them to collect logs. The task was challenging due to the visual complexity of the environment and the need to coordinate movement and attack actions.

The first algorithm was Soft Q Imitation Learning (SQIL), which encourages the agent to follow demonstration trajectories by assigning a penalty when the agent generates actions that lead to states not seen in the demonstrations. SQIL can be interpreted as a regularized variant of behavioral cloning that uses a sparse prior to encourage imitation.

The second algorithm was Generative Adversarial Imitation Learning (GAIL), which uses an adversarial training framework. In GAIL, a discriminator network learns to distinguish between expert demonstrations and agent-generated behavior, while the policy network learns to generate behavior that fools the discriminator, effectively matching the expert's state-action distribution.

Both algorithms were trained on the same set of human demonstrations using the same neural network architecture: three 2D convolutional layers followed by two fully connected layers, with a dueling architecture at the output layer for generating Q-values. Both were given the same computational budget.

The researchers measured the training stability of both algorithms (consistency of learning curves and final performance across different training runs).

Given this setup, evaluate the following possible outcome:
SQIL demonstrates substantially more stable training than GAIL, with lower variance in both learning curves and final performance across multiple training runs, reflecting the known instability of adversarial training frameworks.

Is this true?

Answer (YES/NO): YES